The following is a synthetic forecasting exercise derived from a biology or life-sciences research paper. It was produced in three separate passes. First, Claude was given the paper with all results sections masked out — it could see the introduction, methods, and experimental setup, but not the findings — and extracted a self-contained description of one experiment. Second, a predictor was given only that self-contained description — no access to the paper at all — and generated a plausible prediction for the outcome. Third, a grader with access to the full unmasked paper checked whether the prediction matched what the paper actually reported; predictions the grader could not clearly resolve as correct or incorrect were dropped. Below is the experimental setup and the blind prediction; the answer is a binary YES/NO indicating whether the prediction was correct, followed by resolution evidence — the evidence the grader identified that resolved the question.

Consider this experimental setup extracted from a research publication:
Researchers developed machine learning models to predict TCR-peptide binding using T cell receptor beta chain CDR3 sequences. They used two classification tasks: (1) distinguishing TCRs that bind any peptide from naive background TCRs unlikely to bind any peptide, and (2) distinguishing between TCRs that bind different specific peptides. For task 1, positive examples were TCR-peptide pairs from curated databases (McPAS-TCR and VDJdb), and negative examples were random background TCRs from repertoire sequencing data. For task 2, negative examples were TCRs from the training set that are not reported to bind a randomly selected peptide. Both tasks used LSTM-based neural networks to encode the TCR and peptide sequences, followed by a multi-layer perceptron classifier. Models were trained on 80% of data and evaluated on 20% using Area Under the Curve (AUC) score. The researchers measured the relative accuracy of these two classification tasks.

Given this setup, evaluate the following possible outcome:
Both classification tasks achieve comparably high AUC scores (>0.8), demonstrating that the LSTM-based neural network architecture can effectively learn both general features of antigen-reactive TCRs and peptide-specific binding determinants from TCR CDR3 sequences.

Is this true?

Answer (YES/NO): NO